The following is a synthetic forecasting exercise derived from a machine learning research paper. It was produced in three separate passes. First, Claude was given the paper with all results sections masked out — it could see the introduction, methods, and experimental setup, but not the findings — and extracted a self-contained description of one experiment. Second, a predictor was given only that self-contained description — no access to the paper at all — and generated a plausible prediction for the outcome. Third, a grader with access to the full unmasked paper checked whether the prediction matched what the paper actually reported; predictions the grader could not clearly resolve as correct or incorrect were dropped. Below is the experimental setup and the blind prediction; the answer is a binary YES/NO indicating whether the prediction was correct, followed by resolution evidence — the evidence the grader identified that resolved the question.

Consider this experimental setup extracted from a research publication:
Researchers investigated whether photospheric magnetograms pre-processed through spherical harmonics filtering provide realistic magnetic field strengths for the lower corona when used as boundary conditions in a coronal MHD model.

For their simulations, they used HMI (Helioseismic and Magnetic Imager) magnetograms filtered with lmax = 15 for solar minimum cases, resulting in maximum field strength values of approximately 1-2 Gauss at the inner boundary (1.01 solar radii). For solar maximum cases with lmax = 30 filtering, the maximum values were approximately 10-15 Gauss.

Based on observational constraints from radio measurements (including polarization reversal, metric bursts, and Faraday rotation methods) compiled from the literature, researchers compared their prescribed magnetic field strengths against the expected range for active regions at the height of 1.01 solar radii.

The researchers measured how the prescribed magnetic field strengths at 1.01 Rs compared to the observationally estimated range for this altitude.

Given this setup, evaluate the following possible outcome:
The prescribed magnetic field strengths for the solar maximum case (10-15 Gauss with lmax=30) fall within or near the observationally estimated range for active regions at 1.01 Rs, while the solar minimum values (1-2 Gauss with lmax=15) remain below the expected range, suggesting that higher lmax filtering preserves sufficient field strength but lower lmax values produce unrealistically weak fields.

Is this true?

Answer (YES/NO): NO